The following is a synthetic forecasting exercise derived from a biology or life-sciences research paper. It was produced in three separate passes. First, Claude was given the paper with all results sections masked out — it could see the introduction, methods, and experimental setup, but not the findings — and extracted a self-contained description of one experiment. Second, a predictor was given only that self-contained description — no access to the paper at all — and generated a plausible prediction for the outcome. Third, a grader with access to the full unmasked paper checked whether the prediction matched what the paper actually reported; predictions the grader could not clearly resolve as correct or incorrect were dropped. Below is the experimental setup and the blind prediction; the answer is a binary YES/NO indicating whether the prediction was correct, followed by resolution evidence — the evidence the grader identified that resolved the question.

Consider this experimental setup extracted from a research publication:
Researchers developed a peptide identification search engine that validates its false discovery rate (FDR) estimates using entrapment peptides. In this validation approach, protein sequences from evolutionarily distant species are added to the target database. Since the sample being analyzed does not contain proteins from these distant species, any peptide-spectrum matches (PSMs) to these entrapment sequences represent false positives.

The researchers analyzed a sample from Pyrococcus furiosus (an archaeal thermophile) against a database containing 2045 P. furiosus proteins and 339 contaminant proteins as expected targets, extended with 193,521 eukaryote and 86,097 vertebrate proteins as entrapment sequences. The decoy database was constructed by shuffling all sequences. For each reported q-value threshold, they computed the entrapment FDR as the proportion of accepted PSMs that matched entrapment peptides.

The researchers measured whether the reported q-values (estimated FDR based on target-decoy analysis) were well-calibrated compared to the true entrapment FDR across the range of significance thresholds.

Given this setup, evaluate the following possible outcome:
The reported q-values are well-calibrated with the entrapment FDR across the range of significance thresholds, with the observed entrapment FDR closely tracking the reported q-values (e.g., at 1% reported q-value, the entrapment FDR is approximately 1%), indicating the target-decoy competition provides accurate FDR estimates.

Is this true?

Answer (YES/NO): NO